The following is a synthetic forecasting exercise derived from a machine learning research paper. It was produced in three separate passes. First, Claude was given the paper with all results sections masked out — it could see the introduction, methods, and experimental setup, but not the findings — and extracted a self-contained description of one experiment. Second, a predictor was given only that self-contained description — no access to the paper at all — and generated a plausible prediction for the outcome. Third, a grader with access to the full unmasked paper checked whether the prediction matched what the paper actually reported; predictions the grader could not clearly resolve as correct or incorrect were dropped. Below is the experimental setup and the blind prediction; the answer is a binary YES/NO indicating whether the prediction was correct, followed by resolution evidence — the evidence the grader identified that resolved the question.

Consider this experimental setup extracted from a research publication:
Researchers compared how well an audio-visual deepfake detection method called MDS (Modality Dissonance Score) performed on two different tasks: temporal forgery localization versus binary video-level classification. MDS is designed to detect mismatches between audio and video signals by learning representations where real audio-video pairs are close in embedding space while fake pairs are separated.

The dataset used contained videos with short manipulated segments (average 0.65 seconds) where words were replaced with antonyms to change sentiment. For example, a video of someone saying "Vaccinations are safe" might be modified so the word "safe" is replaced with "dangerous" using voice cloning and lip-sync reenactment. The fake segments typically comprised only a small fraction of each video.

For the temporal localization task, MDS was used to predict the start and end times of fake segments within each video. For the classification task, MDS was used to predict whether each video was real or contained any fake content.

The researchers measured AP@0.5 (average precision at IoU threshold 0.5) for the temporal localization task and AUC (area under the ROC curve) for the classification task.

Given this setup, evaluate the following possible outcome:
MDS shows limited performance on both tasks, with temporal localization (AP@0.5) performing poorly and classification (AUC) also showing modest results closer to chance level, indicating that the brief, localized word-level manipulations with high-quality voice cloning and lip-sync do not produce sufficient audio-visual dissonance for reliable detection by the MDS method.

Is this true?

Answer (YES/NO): NO